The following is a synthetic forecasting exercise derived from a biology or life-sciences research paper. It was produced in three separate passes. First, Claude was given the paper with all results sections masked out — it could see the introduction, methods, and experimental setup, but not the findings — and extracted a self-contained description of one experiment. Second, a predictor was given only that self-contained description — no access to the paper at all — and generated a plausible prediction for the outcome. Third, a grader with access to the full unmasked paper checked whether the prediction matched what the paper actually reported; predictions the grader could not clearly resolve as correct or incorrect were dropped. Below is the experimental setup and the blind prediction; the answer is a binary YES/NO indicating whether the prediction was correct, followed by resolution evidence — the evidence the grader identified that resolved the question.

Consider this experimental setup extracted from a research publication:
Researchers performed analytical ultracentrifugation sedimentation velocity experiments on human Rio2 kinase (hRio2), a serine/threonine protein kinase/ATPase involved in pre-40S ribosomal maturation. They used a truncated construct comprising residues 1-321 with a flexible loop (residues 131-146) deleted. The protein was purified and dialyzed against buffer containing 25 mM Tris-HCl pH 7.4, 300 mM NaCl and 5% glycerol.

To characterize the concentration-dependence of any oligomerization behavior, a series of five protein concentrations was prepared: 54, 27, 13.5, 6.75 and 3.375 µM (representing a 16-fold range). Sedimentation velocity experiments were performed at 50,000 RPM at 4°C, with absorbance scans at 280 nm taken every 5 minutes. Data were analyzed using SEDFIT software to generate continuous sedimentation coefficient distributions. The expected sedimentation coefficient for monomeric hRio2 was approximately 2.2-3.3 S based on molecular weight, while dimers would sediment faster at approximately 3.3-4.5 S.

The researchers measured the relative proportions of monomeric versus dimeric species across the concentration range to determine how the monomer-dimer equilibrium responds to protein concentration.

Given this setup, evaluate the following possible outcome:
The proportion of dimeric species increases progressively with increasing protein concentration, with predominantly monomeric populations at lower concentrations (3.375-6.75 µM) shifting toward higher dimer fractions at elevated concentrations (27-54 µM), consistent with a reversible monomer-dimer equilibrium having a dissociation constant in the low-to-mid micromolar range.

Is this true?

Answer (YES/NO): YES